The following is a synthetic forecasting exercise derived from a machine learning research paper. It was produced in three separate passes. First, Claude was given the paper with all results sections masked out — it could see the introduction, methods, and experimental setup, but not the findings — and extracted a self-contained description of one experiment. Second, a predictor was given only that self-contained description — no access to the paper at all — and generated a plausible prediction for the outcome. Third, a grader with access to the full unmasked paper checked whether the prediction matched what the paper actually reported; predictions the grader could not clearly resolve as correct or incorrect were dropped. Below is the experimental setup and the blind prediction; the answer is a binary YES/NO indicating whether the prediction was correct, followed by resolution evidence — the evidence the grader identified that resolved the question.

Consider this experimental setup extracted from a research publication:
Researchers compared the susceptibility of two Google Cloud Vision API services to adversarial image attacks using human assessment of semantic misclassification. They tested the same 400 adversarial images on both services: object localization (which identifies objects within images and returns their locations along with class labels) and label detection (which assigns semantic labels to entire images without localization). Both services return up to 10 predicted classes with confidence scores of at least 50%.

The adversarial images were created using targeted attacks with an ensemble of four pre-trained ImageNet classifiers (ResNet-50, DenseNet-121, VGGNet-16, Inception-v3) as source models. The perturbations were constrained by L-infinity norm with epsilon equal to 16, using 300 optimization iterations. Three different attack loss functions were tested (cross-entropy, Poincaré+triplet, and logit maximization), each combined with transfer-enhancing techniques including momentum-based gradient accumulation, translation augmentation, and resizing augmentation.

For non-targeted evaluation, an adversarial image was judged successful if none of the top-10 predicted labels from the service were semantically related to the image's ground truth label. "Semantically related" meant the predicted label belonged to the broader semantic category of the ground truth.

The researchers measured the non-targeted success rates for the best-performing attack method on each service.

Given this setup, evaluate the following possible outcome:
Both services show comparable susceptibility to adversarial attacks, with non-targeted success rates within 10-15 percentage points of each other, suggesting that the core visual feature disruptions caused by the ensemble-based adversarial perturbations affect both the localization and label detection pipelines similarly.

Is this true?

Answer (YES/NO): NO